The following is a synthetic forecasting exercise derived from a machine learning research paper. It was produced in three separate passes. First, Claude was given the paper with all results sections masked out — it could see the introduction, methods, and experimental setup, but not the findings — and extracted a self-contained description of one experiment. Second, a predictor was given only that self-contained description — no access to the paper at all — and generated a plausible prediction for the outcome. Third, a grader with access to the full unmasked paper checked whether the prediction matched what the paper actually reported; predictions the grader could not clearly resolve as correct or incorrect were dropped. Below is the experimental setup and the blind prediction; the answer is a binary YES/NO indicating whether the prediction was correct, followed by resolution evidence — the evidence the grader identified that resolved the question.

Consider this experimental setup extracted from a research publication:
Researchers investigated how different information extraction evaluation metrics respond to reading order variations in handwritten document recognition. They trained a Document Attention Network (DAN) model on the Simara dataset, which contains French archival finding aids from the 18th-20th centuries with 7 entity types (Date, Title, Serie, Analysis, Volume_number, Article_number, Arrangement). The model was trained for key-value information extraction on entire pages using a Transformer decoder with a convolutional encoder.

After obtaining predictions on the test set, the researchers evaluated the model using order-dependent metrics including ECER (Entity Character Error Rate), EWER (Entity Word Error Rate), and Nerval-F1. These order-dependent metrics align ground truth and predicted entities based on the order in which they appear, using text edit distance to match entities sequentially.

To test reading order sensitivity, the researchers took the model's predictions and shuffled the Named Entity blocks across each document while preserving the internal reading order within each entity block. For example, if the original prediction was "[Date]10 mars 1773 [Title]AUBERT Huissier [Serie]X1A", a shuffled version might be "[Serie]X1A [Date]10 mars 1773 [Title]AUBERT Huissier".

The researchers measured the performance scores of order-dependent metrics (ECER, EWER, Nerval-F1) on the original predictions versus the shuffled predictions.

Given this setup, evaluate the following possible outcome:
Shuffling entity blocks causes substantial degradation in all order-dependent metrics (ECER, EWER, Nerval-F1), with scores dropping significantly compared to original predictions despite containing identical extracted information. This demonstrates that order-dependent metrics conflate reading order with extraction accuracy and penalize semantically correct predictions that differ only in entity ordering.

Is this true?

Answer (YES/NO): YES